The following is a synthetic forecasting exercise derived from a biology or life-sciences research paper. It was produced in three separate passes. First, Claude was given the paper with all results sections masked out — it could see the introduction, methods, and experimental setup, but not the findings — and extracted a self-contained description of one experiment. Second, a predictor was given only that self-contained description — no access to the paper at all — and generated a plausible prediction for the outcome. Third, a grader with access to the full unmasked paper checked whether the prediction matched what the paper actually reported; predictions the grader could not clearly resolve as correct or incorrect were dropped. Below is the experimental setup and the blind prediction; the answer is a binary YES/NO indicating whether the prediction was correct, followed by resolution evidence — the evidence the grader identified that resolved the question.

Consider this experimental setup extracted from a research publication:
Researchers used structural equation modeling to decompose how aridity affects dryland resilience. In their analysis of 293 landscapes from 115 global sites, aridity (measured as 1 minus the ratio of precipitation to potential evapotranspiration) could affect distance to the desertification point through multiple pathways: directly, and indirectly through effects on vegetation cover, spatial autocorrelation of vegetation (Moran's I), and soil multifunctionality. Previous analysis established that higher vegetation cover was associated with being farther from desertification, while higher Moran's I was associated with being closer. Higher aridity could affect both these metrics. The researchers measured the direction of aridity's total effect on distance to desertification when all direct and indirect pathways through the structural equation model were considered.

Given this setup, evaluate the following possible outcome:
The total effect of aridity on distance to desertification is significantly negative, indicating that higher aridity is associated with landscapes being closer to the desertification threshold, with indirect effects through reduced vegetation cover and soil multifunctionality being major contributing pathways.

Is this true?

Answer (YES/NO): YES